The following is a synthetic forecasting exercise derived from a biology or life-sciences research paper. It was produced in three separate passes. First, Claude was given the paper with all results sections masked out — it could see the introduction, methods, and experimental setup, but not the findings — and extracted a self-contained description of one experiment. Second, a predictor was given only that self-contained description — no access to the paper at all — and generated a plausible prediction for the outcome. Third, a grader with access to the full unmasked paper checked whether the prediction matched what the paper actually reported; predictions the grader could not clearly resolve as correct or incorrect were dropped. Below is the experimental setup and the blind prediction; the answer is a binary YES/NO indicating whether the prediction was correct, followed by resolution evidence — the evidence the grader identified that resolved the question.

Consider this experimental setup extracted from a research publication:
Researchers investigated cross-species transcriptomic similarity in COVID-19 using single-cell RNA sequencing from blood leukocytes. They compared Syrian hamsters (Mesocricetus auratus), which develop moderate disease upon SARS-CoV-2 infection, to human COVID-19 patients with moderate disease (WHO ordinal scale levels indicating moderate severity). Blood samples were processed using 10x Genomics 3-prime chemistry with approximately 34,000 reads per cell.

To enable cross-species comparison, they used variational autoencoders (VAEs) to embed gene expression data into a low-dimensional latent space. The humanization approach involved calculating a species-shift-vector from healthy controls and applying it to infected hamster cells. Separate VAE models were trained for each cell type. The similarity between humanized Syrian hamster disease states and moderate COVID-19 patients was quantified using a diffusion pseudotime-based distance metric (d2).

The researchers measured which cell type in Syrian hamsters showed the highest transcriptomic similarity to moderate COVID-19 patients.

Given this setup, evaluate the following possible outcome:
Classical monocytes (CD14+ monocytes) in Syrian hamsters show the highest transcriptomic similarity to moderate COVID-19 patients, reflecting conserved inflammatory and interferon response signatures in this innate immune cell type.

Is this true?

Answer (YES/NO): YES